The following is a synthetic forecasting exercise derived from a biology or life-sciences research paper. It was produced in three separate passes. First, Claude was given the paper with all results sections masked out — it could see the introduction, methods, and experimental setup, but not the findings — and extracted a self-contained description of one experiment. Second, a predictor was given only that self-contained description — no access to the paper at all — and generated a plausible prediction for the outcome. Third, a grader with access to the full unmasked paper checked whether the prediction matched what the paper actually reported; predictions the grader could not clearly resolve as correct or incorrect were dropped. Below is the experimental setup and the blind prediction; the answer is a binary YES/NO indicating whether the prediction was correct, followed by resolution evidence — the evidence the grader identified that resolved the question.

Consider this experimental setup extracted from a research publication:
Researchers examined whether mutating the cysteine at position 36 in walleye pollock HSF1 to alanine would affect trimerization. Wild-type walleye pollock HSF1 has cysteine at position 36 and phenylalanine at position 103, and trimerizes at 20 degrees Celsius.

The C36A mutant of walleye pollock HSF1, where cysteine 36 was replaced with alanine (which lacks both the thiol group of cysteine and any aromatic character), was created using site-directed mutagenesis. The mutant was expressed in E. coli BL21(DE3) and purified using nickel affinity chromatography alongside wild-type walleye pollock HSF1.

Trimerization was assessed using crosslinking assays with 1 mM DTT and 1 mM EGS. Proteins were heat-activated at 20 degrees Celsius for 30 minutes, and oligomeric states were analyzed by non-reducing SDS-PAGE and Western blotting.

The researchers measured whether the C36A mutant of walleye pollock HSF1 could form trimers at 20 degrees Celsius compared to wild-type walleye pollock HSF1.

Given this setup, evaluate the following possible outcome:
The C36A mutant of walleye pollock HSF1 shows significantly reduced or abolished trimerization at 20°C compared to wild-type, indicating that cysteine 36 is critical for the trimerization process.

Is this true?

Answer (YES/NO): YES